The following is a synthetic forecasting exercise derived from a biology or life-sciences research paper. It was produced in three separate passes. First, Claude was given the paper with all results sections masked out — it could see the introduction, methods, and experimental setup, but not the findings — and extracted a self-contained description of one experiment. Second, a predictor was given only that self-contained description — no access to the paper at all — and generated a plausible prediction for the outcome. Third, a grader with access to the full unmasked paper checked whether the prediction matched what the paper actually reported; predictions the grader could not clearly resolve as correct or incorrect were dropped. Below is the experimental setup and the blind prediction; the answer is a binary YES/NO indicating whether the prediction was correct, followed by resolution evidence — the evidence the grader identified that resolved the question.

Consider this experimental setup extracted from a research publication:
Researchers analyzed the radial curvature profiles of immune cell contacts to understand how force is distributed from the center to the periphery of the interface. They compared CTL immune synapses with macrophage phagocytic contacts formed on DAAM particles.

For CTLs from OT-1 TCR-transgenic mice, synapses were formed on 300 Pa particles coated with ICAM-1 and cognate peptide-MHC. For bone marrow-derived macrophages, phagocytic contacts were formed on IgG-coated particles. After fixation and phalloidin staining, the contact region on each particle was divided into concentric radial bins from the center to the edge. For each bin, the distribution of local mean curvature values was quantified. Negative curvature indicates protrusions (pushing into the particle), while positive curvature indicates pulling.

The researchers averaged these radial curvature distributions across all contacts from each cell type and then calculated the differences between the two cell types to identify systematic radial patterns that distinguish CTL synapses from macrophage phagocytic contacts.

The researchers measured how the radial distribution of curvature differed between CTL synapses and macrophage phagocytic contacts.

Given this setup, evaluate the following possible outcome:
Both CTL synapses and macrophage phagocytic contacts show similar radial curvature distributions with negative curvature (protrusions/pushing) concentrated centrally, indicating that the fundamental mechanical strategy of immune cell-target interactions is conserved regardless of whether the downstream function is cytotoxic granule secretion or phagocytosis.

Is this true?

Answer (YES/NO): NO